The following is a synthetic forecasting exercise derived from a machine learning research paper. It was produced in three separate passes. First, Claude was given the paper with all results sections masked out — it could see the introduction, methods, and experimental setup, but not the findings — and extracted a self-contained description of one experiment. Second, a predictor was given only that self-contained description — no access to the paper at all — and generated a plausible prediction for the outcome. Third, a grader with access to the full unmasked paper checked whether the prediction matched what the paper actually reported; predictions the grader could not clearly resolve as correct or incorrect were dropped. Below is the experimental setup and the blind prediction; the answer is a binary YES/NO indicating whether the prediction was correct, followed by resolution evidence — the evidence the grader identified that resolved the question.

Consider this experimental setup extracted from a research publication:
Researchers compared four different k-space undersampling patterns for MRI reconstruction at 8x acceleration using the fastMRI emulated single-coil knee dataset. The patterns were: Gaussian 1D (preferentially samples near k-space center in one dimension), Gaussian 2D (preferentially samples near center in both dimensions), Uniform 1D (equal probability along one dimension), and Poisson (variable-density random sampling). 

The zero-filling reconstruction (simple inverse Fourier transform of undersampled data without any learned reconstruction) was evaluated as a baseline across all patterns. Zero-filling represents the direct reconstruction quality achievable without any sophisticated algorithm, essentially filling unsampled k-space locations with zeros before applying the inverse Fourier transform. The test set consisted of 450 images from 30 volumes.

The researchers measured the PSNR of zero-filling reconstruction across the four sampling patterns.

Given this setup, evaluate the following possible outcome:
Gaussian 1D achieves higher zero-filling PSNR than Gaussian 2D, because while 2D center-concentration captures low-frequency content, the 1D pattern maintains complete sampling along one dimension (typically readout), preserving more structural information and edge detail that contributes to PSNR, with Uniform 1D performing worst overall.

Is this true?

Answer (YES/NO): NO